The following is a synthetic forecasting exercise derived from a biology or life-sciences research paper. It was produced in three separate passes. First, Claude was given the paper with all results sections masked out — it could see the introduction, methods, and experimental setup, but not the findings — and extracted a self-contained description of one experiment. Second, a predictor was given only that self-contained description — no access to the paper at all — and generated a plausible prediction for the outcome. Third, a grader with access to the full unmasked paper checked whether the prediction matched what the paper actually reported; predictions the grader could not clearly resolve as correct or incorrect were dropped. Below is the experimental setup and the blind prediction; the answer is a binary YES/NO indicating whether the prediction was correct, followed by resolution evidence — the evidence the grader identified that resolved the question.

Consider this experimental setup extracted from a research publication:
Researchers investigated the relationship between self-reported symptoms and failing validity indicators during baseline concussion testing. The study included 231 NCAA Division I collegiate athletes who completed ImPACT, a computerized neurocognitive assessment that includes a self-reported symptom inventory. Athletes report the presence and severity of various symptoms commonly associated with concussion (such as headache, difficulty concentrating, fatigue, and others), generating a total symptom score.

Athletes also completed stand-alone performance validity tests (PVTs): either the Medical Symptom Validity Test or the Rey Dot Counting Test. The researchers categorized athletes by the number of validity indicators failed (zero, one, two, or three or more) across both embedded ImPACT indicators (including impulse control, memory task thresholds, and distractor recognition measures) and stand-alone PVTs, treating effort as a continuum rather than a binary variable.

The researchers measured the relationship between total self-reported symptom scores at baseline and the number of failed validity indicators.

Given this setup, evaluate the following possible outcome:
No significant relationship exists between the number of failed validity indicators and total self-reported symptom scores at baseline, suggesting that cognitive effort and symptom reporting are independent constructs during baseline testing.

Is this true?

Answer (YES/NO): YES